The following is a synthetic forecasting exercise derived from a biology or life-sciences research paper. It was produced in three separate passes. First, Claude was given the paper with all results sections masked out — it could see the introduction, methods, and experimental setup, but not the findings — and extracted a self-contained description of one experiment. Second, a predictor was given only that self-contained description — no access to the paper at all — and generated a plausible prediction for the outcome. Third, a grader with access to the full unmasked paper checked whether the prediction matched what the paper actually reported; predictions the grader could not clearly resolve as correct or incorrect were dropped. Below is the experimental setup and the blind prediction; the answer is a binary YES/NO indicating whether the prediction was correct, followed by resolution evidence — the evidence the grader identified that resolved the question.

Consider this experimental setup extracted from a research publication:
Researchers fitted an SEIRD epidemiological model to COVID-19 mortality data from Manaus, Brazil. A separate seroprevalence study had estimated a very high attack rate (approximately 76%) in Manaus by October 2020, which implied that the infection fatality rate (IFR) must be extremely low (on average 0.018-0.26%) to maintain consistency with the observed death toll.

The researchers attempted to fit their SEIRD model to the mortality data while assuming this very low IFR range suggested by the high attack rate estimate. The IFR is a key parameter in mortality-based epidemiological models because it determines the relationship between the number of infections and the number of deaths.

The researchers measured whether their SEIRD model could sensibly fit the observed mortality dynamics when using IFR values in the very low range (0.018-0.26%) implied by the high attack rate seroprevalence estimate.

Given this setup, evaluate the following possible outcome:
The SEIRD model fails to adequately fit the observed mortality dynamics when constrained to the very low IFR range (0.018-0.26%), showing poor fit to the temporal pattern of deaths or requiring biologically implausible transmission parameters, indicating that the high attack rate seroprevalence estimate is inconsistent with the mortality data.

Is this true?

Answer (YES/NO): YES